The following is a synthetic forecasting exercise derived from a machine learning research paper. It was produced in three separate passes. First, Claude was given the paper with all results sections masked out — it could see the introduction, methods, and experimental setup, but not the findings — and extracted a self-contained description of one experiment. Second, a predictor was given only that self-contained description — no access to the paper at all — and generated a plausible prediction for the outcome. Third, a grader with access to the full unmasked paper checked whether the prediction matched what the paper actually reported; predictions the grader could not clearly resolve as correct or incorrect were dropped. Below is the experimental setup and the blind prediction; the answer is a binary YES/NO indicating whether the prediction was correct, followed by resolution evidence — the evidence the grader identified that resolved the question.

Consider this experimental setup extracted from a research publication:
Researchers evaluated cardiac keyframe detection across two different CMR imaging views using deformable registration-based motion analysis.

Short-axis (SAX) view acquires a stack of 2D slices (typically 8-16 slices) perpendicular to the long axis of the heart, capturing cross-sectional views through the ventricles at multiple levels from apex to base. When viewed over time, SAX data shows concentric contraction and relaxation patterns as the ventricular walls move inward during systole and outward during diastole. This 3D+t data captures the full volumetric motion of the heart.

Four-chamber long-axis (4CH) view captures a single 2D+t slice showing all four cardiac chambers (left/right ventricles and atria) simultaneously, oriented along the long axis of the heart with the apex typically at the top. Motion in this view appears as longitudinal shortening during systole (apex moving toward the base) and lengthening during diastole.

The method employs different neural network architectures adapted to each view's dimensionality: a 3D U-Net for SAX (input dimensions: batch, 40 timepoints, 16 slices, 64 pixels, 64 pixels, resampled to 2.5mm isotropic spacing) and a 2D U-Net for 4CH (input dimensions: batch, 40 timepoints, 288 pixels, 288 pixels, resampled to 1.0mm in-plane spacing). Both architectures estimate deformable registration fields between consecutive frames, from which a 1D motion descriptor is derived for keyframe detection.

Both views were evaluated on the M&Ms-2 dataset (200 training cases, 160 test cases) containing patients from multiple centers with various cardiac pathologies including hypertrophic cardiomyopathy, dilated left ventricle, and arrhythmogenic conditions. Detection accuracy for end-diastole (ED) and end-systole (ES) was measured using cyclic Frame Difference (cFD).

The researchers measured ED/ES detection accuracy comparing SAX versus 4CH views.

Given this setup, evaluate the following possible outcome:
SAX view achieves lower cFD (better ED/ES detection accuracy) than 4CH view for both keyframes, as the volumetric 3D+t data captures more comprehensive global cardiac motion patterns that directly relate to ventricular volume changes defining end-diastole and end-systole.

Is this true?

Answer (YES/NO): YES